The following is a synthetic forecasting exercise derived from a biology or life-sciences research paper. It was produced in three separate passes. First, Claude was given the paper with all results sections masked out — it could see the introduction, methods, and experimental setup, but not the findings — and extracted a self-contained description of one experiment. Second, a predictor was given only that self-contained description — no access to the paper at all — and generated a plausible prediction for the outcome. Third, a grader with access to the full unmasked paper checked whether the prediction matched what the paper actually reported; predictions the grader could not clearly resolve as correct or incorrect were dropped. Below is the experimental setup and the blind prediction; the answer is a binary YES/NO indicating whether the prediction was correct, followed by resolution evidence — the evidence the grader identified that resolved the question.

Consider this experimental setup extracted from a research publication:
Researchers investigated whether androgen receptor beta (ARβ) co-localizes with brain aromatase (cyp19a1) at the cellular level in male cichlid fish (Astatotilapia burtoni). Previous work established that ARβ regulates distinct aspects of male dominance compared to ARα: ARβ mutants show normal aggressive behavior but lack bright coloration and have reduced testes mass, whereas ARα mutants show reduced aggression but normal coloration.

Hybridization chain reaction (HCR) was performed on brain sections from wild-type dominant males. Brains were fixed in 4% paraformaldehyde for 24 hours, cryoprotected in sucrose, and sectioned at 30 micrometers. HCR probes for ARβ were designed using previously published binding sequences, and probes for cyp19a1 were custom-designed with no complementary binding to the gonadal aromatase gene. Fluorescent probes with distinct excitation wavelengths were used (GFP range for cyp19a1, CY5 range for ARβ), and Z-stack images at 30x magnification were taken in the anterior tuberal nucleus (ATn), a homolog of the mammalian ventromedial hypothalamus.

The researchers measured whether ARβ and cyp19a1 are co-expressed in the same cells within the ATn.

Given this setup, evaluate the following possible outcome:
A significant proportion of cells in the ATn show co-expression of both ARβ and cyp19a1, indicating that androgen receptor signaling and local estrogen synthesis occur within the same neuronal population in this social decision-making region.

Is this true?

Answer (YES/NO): NO